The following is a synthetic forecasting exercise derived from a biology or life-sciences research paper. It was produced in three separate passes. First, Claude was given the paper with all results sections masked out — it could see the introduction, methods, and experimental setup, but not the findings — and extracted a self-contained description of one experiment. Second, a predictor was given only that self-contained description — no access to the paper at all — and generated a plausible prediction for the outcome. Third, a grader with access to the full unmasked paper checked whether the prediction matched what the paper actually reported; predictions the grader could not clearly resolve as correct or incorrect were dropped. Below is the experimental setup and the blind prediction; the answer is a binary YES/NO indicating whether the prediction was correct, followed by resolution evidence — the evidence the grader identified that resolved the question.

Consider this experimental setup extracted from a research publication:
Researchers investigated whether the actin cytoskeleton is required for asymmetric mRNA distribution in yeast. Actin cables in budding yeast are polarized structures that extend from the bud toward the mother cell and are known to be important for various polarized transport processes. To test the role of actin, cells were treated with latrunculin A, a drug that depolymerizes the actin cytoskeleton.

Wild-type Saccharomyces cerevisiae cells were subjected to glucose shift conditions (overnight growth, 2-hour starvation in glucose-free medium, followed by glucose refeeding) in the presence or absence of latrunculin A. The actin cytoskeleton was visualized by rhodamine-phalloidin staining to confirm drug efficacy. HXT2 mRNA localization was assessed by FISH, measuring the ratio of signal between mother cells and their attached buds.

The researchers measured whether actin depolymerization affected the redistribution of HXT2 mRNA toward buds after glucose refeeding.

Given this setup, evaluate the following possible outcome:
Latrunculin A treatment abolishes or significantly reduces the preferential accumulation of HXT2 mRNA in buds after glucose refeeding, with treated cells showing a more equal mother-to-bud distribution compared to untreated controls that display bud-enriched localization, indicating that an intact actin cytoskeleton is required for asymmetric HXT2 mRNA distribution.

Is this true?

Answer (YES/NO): YES